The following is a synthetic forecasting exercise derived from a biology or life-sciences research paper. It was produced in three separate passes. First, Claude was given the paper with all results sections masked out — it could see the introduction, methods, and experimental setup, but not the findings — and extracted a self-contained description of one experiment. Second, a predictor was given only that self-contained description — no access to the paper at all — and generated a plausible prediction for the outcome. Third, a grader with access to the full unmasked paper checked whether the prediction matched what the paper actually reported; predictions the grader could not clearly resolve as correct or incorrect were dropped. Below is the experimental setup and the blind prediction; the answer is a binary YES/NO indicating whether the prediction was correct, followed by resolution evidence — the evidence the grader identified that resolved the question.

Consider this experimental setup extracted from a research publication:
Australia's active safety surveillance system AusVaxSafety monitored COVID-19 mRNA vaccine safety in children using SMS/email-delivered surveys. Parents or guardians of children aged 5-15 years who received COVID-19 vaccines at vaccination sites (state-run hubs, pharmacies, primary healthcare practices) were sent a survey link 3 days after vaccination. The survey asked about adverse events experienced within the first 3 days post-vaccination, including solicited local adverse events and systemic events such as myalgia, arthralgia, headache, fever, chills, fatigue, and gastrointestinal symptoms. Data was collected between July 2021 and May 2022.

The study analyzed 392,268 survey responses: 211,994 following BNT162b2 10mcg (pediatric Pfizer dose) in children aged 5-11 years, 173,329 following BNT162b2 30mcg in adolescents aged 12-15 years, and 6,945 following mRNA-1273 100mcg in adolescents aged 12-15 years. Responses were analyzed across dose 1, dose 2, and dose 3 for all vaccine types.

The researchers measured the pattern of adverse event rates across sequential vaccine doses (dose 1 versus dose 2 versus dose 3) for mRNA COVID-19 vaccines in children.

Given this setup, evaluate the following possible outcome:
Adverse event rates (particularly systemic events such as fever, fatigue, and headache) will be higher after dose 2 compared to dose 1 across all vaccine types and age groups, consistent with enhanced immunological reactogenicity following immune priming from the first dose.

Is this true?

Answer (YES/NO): YES